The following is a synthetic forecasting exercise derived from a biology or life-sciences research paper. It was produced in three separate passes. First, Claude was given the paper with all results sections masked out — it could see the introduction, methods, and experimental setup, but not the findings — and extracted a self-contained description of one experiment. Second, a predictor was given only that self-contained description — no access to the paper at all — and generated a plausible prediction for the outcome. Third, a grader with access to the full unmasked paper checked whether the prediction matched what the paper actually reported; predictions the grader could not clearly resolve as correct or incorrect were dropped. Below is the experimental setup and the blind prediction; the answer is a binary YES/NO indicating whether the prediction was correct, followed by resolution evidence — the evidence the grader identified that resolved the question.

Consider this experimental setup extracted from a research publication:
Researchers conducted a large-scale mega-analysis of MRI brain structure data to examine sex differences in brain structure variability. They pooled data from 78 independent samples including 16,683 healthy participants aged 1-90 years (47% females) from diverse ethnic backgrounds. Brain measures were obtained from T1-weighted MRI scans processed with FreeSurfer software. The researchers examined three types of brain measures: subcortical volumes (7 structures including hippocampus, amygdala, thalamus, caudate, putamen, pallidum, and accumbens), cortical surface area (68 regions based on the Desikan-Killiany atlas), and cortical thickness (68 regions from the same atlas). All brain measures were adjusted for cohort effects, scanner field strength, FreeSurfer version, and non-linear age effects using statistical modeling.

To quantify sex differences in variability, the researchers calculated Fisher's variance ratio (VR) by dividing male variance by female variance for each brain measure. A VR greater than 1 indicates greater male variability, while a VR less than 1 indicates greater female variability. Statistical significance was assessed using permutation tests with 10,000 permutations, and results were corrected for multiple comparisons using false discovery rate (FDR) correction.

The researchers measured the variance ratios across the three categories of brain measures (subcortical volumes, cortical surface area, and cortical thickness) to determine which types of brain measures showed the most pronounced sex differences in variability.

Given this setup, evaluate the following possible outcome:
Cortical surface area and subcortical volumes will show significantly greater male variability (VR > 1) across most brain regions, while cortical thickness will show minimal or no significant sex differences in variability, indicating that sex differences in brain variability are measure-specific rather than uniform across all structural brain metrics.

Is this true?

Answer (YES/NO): NO